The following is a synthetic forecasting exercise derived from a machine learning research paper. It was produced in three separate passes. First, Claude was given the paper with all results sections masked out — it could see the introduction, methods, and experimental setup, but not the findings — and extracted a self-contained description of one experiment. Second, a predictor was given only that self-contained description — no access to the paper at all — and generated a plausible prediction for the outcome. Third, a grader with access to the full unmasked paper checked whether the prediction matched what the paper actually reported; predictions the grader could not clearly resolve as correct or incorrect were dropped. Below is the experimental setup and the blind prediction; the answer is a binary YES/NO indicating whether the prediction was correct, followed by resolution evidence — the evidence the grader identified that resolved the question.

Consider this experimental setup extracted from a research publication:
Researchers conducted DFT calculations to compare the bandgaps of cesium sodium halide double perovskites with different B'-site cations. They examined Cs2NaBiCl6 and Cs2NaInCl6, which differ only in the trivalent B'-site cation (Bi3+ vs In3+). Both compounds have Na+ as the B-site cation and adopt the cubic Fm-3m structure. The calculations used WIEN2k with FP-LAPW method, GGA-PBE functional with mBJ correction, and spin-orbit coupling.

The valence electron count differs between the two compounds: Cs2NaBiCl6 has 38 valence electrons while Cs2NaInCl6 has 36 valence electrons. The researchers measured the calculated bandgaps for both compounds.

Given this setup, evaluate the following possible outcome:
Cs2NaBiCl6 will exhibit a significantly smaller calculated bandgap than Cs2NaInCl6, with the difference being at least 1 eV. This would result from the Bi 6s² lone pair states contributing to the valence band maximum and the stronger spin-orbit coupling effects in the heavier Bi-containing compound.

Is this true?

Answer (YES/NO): YES